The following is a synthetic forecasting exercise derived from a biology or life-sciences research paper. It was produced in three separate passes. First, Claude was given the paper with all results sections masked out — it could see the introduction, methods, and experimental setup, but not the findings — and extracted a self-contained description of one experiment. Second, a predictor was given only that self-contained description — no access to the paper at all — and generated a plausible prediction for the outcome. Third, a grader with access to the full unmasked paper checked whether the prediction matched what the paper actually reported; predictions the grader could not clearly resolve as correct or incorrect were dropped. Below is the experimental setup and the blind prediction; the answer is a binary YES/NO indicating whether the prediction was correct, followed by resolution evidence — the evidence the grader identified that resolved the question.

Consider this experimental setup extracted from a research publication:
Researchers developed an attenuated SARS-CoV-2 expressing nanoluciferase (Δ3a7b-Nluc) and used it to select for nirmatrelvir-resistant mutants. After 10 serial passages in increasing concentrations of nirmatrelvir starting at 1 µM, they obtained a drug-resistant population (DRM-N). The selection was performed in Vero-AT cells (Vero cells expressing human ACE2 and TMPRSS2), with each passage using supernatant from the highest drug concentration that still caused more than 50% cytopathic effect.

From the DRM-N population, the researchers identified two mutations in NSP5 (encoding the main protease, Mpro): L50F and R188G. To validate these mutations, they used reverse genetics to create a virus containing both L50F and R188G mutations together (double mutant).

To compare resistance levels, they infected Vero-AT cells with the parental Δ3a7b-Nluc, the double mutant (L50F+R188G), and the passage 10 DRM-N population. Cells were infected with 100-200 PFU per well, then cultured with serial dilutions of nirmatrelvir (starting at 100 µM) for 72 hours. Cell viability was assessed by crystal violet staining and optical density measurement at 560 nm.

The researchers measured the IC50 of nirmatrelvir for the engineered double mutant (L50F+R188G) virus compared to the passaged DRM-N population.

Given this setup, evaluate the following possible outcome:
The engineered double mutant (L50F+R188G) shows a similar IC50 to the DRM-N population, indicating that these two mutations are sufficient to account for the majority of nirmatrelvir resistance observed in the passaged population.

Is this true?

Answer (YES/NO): NO